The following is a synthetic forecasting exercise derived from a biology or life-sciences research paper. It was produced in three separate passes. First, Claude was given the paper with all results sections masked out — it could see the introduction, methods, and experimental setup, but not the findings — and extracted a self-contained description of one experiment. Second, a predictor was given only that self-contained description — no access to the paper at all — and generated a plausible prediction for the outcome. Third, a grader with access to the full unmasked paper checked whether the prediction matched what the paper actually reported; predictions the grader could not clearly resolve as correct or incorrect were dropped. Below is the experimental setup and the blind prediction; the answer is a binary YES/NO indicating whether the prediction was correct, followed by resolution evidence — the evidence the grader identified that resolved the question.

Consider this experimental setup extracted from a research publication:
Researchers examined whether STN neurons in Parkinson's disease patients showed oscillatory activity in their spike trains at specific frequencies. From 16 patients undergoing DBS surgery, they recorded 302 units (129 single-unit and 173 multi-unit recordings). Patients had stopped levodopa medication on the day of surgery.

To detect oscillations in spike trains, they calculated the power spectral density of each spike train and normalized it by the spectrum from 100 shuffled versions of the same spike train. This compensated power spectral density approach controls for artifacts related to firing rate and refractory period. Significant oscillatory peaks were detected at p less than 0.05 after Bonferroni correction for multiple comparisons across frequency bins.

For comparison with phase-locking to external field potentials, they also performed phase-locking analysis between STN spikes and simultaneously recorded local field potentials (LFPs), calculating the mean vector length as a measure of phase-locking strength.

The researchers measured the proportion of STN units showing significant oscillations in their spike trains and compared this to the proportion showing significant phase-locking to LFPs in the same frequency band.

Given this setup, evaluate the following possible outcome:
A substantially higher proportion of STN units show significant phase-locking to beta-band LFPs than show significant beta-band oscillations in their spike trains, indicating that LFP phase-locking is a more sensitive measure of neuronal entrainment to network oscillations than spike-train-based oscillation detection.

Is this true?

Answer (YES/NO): YES